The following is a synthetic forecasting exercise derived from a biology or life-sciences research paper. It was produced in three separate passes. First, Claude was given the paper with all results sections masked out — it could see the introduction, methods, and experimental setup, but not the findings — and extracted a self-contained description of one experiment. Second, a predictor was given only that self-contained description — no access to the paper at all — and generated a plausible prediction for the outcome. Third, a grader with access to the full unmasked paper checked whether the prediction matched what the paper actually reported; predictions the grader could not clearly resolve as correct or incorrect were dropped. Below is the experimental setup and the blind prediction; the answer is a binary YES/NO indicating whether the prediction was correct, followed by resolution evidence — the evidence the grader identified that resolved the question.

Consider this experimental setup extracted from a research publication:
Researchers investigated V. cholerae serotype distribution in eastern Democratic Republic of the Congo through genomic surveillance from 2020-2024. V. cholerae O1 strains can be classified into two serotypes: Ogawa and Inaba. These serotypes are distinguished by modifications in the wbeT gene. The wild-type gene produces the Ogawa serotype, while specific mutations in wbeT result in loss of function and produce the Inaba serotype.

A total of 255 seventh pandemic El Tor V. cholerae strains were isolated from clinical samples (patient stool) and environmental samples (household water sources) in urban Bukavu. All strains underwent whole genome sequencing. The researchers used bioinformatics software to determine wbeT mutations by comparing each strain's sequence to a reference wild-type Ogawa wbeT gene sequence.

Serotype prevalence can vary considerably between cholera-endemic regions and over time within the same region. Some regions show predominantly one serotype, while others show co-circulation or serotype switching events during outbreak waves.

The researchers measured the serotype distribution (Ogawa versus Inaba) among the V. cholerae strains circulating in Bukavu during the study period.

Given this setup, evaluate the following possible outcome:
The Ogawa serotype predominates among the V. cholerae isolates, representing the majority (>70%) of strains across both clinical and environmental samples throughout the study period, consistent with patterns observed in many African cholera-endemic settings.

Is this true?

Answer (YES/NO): NO